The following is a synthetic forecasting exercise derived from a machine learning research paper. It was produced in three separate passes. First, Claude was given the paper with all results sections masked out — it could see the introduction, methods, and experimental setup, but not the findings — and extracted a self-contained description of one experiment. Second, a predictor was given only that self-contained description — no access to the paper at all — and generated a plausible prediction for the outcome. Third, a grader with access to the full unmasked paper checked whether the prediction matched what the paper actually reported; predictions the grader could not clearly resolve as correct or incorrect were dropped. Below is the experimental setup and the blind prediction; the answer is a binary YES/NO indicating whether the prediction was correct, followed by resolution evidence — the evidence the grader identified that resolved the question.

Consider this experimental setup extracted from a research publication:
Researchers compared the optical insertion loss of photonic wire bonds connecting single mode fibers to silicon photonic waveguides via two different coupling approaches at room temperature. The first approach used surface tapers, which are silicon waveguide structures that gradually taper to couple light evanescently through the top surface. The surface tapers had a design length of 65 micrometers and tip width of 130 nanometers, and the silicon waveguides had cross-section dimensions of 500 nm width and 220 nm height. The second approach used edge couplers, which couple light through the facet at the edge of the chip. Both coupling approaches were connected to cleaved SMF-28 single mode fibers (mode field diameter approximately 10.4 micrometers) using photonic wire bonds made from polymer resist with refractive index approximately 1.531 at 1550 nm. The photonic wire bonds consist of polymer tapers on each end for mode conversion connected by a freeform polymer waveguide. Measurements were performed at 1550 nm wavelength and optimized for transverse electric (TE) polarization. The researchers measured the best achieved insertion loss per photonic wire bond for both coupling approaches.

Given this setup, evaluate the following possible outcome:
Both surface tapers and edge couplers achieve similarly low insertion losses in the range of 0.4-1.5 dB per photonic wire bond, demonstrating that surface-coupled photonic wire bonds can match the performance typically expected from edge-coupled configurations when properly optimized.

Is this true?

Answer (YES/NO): NO